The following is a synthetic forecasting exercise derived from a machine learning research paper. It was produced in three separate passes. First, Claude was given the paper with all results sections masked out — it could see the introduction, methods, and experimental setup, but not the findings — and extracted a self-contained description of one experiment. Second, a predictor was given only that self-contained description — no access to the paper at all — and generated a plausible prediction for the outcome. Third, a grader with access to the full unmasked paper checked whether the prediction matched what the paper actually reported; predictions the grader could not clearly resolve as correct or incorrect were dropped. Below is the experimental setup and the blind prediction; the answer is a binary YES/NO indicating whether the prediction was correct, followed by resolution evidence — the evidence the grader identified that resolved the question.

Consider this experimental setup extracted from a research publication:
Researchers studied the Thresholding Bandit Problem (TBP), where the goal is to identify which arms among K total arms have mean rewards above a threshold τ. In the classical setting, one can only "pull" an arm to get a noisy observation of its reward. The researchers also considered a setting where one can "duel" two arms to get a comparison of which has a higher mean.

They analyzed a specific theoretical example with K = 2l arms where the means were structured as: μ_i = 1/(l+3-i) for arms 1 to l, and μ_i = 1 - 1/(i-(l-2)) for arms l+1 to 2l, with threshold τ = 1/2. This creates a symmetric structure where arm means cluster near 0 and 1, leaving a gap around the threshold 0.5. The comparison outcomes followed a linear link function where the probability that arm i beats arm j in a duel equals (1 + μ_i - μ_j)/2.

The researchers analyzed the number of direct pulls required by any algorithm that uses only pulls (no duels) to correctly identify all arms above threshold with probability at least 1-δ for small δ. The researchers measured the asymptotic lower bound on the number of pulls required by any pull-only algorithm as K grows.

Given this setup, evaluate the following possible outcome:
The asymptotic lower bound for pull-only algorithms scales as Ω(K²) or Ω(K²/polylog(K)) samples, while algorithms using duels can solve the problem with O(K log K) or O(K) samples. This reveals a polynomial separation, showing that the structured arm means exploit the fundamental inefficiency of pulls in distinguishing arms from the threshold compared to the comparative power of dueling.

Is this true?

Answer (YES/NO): NO